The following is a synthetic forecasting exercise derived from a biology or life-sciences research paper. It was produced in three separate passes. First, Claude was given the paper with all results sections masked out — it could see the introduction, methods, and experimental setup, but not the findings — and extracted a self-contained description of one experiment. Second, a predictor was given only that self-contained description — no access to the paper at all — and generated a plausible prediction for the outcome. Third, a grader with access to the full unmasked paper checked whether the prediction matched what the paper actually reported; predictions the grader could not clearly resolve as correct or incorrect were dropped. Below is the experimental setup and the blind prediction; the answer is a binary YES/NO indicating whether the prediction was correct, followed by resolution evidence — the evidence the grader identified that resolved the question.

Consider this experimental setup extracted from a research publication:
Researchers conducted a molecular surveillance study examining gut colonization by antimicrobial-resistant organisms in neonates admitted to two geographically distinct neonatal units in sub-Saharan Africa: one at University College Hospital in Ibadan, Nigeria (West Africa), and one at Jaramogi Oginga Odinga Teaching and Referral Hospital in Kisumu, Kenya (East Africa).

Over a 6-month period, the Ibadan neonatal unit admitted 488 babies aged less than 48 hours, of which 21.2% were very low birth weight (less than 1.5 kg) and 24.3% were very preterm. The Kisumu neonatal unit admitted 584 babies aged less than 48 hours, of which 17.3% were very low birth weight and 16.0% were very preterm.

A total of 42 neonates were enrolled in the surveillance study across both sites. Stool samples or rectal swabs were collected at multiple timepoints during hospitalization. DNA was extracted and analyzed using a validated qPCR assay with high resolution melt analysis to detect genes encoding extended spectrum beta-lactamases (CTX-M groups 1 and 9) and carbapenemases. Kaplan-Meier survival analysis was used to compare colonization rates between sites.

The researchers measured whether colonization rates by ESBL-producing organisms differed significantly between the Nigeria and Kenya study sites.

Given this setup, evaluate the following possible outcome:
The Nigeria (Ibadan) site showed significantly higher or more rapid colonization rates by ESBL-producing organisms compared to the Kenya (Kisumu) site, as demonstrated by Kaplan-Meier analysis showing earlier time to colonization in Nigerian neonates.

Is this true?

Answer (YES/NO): NO